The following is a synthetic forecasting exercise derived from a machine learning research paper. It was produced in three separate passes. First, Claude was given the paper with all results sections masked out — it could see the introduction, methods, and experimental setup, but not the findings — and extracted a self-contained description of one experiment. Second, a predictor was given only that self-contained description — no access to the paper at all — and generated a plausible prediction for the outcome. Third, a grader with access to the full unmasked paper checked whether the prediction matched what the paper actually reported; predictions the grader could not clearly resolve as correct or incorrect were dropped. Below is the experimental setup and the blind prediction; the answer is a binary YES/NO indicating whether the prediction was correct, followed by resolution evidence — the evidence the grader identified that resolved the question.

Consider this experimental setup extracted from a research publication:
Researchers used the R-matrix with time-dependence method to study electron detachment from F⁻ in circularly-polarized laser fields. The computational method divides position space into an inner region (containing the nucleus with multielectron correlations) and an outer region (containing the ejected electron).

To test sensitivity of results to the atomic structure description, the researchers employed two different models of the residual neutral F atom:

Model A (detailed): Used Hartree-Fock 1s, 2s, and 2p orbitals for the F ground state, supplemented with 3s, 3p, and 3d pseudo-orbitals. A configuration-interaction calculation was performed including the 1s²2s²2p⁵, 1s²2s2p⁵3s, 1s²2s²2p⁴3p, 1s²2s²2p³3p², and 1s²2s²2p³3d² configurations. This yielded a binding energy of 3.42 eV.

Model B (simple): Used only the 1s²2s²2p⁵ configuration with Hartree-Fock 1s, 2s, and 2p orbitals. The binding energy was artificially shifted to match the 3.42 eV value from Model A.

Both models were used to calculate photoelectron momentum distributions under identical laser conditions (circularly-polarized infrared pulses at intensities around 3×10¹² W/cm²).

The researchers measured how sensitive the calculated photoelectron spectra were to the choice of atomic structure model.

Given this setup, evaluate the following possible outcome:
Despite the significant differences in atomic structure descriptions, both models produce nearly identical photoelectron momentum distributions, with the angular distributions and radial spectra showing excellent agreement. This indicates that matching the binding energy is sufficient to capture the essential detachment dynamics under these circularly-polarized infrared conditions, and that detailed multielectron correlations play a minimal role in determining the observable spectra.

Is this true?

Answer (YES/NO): NO